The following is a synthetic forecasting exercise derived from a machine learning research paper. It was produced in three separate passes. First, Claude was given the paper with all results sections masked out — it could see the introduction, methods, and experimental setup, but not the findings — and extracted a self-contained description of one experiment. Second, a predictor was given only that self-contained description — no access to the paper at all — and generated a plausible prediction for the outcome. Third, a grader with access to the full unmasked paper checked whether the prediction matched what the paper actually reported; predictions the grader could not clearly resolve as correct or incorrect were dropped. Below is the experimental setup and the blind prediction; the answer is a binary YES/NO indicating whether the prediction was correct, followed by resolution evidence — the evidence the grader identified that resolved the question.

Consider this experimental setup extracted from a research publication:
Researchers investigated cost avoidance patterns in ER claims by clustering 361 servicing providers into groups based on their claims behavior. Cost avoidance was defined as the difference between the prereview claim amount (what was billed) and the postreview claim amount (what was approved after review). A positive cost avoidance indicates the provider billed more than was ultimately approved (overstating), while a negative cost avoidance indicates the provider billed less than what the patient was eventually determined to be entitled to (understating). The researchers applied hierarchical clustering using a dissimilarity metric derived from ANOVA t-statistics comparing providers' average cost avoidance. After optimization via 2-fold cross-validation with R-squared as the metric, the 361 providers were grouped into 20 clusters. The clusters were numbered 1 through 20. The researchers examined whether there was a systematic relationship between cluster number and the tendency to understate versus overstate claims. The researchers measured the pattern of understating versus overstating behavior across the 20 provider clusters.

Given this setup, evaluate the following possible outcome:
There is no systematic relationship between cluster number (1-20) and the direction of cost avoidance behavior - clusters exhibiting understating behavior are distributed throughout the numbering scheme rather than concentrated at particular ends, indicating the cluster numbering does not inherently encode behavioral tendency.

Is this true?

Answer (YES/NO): NO